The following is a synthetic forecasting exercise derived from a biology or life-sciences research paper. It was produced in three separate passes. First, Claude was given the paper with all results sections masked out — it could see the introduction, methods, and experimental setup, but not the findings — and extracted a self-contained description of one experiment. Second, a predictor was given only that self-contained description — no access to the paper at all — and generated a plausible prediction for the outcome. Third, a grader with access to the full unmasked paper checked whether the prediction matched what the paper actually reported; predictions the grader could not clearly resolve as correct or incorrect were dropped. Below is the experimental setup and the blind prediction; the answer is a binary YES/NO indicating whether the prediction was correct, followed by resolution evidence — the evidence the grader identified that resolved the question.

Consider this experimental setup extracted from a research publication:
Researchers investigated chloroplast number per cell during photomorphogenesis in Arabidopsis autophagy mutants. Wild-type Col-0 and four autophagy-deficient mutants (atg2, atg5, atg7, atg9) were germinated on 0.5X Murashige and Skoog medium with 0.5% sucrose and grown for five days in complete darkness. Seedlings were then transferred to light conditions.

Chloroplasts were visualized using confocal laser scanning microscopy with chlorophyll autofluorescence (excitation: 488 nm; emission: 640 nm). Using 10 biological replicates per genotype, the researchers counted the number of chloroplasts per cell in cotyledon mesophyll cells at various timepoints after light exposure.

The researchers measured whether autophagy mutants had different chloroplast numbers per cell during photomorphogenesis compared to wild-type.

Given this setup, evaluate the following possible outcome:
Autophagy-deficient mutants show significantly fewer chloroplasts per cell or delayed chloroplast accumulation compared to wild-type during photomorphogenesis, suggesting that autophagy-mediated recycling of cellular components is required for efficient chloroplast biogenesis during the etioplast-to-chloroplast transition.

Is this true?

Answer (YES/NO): YES